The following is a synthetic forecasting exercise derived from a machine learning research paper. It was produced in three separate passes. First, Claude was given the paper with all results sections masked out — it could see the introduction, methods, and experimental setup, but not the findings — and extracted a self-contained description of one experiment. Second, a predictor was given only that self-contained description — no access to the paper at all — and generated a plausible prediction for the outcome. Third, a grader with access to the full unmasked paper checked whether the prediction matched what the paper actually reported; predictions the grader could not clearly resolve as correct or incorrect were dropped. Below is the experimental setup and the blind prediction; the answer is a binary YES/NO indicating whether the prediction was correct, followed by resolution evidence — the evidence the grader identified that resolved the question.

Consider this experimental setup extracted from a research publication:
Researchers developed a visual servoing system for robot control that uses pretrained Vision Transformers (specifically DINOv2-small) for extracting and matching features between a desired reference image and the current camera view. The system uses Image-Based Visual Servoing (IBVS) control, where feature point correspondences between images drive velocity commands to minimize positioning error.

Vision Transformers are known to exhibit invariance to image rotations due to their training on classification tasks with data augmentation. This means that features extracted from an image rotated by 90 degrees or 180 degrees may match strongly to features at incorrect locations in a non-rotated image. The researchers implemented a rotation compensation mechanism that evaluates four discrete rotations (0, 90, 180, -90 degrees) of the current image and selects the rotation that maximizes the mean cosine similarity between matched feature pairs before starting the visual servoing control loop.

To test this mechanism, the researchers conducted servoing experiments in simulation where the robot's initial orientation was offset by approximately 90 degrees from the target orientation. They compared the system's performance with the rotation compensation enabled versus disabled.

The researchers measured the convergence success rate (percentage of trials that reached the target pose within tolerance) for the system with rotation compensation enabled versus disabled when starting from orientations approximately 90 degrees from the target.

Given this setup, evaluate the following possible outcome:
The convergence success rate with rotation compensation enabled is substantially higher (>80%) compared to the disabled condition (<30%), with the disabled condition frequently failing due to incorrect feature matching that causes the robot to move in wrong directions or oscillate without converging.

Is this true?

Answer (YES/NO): NO